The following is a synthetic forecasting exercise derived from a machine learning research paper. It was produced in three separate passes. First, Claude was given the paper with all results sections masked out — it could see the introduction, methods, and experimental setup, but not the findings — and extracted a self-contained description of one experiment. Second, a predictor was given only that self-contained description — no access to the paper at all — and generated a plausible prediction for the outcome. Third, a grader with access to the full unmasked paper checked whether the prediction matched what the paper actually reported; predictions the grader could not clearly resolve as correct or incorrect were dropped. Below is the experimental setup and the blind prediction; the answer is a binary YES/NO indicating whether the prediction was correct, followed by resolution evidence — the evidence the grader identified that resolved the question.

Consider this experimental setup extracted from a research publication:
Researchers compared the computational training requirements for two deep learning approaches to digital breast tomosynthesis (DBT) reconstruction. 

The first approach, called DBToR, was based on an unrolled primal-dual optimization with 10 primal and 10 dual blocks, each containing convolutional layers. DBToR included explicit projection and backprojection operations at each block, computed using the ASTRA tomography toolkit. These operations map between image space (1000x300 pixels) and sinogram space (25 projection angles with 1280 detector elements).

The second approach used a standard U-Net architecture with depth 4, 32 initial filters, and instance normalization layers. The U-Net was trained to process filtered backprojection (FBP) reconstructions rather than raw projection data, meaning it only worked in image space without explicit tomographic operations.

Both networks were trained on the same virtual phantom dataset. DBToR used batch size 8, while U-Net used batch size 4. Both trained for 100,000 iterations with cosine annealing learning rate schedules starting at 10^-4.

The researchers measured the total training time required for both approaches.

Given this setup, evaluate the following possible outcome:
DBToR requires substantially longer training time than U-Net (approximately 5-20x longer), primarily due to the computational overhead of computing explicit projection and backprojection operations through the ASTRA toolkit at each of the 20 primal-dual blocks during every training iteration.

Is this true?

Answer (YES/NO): NO